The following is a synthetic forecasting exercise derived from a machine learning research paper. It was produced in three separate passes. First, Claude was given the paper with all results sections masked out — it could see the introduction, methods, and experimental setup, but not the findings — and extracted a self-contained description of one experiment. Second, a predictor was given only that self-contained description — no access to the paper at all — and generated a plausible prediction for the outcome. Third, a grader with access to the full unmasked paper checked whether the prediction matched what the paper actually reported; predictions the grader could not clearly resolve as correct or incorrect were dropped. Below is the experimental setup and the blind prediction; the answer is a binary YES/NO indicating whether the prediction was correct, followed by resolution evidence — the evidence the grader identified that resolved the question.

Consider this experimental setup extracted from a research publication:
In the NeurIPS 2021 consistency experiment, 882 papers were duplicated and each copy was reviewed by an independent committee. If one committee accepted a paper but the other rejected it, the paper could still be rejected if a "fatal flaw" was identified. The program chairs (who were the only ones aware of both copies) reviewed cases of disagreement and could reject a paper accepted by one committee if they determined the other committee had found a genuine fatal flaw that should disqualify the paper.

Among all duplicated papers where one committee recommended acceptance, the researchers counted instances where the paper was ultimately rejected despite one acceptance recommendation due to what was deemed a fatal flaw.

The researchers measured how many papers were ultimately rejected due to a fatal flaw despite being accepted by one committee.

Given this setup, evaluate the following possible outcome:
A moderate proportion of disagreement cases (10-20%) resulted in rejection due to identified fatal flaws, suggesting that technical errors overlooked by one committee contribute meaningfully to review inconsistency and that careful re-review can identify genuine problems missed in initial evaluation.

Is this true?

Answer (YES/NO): NO